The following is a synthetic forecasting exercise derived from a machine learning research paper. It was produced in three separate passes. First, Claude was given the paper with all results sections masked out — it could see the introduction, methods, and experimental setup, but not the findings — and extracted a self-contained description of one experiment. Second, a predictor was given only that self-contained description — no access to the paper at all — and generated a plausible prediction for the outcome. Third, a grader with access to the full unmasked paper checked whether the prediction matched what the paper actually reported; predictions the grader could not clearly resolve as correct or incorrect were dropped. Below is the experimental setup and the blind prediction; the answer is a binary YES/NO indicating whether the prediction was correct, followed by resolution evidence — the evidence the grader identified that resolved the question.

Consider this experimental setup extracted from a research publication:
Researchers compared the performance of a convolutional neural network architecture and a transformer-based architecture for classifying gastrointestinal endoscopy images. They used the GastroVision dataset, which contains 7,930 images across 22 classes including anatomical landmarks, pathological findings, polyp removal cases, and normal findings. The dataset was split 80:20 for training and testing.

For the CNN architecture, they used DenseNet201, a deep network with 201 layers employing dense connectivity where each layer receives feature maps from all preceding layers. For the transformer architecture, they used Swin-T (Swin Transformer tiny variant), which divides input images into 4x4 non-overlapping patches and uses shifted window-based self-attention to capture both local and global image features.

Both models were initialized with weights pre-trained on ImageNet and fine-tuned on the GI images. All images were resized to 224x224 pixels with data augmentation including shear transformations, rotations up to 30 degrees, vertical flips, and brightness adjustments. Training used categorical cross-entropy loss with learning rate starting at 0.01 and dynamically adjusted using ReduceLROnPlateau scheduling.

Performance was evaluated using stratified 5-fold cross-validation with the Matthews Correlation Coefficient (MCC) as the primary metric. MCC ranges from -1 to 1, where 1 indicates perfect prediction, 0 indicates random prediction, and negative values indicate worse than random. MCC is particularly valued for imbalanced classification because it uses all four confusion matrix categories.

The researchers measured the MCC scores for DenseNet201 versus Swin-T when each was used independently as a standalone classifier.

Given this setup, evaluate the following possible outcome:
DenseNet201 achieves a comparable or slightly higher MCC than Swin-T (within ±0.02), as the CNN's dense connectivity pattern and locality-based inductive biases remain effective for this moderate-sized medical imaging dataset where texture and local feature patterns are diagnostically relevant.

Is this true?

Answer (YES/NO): NO